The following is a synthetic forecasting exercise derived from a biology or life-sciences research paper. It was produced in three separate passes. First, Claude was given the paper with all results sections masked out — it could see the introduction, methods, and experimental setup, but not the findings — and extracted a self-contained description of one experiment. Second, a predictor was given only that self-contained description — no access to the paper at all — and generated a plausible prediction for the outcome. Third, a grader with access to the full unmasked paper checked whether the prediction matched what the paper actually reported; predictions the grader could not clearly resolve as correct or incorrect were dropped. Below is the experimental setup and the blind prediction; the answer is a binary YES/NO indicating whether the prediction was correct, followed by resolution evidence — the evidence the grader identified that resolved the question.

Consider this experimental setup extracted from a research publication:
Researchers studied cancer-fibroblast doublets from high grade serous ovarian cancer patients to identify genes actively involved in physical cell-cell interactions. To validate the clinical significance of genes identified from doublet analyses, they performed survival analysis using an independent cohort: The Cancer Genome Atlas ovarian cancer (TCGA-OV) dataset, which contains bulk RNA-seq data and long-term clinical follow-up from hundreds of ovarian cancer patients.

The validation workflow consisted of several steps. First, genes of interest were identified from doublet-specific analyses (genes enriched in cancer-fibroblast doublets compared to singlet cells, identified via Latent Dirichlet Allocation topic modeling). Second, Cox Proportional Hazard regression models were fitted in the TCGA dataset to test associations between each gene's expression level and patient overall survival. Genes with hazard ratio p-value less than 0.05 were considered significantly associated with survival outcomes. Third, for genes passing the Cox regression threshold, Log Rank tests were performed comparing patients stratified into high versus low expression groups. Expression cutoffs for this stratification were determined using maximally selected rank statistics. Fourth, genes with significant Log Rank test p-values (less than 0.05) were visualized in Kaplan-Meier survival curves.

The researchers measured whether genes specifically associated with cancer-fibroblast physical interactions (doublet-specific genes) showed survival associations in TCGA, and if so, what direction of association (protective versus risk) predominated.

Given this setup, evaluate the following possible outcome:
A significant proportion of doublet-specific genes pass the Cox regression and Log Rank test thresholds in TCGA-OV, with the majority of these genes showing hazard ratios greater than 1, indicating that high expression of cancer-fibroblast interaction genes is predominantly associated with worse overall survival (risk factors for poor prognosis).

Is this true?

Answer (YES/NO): NO